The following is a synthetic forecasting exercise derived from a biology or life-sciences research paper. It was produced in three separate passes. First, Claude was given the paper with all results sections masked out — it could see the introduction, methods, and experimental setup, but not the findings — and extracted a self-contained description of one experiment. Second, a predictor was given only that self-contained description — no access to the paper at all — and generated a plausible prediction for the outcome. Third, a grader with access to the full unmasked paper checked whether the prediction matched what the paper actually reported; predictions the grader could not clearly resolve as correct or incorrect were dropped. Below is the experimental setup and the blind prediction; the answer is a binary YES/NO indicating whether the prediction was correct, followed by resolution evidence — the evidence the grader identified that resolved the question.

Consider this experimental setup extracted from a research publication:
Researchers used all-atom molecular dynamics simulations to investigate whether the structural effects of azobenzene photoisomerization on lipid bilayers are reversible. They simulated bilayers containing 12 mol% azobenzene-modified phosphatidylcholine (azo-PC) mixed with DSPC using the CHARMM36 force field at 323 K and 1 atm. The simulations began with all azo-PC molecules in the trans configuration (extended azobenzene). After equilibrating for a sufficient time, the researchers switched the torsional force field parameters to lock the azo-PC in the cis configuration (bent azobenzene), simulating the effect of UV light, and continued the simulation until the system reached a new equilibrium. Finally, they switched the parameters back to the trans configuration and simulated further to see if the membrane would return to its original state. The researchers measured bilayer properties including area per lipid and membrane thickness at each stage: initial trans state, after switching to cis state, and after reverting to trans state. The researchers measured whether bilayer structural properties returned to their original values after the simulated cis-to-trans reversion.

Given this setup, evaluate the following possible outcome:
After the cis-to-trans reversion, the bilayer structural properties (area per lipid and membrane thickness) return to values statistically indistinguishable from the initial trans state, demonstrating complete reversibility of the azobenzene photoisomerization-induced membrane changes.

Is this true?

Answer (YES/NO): YES